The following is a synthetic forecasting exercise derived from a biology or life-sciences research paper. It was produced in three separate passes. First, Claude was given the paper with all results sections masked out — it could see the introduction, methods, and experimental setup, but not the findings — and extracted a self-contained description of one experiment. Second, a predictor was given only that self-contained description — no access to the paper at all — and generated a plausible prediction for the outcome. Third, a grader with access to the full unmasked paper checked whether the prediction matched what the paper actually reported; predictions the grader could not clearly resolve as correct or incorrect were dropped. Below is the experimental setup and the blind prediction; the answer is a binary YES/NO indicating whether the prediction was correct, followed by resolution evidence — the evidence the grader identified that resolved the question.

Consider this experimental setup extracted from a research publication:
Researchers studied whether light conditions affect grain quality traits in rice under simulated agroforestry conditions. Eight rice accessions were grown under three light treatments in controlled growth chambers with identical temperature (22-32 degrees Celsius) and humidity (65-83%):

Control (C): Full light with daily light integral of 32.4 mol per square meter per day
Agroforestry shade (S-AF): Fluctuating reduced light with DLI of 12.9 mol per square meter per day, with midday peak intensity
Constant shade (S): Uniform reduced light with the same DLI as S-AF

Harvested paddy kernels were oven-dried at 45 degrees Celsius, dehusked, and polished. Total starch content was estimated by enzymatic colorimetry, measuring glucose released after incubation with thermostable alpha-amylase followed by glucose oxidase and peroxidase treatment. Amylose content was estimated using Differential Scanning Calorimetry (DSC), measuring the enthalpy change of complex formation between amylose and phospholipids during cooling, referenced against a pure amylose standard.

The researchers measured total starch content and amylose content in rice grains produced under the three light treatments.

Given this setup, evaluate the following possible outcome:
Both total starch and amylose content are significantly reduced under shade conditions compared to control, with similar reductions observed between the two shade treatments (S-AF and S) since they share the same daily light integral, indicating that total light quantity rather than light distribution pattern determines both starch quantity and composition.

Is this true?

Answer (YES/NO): NO